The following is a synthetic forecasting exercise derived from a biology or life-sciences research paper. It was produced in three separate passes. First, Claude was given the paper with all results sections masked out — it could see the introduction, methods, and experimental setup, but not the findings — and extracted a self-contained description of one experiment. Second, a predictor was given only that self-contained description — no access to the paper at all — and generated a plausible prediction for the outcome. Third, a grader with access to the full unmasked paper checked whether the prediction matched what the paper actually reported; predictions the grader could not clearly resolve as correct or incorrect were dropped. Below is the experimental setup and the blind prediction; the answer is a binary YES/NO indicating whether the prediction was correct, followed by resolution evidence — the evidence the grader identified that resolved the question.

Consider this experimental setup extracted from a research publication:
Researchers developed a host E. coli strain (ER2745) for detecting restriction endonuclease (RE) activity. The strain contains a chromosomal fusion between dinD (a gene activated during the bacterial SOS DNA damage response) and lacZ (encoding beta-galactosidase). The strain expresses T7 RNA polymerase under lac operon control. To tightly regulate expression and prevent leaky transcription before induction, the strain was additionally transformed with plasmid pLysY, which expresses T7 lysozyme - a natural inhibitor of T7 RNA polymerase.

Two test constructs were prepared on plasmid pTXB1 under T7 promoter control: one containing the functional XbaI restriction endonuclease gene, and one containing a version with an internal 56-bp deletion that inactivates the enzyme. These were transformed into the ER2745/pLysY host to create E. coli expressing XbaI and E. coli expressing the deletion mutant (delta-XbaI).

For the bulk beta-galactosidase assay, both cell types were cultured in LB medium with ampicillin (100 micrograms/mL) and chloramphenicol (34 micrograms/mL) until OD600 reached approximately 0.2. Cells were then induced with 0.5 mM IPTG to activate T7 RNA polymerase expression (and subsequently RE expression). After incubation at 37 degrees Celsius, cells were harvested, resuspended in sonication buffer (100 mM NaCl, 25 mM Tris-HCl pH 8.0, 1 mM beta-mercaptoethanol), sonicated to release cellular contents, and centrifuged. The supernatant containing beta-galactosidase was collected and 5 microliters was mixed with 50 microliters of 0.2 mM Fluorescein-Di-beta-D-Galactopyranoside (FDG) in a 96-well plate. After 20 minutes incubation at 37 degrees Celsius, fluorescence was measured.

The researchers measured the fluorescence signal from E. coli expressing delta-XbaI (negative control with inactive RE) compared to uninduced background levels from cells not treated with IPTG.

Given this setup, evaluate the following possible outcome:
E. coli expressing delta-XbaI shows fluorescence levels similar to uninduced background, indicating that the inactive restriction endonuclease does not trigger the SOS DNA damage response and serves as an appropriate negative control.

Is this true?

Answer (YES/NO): YES